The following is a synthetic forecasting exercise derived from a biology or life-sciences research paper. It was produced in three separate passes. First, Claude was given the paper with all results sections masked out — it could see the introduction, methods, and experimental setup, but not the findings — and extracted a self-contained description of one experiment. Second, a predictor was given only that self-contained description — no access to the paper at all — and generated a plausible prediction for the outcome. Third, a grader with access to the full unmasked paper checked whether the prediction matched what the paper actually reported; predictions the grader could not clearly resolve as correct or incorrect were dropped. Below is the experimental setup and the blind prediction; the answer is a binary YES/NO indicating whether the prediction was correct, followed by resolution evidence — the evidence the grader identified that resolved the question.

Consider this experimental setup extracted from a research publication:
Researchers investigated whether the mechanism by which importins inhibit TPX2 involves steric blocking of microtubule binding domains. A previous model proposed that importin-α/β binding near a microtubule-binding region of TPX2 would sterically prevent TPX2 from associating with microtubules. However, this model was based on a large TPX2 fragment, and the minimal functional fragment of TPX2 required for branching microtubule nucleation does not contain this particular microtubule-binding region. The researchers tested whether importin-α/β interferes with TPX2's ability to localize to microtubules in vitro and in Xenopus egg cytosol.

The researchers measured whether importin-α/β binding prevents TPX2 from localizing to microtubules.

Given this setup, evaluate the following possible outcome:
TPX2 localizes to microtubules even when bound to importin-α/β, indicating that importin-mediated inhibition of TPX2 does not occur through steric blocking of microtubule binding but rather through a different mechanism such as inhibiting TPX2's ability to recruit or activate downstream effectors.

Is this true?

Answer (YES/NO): YES